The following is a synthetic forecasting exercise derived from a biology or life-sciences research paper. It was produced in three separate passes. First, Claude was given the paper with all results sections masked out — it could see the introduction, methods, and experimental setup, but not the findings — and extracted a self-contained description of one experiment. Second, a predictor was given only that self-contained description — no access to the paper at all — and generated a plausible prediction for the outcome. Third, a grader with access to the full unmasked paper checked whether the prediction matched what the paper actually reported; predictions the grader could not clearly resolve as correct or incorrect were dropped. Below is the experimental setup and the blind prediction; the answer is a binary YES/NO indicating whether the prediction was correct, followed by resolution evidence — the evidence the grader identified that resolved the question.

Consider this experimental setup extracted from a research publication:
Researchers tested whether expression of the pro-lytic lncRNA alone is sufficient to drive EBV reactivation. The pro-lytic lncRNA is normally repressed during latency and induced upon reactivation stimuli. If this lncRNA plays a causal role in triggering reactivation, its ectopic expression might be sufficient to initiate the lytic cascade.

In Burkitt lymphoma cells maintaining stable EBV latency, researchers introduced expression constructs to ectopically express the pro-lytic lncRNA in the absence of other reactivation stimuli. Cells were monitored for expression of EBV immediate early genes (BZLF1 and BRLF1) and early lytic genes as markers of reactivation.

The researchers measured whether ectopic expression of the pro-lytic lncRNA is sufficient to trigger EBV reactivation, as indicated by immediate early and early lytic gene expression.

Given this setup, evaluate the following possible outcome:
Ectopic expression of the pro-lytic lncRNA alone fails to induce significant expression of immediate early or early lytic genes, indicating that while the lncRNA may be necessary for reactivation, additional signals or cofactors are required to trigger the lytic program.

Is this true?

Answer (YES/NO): NO